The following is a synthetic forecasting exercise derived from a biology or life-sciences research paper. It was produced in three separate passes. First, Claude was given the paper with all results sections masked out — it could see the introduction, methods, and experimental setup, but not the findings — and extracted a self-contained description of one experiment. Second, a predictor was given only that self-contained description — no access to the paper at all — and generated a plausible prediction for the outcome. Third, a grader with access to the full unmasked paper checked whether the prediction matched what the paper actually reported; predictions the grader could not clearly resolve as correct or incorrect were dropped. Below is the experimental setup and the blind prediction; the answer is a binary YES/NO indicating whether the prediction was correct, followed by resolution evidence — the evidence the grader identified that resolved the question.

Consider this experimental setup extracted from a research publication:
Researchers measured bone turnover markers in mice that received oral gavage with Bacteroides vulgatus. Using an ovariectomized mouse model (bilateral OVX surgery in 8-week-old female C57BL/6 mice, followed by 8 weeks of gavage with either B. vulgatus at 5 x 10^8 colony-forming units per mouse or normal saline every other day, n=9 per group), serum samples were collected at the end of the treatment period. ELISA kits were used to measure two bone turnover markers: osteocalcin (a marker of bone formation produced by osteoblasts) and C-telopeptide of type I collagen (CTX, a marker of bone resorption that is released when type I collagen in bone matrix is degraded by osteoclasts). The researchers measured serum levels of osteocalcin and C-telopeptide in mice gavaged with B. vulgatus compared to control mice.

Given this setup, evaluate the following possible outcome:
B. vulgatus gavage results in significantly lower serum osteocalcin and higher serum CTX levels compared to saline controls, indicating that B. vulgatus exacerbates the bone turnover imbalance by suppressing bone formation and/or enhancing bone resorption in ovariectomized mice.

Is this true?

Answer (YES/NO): YES